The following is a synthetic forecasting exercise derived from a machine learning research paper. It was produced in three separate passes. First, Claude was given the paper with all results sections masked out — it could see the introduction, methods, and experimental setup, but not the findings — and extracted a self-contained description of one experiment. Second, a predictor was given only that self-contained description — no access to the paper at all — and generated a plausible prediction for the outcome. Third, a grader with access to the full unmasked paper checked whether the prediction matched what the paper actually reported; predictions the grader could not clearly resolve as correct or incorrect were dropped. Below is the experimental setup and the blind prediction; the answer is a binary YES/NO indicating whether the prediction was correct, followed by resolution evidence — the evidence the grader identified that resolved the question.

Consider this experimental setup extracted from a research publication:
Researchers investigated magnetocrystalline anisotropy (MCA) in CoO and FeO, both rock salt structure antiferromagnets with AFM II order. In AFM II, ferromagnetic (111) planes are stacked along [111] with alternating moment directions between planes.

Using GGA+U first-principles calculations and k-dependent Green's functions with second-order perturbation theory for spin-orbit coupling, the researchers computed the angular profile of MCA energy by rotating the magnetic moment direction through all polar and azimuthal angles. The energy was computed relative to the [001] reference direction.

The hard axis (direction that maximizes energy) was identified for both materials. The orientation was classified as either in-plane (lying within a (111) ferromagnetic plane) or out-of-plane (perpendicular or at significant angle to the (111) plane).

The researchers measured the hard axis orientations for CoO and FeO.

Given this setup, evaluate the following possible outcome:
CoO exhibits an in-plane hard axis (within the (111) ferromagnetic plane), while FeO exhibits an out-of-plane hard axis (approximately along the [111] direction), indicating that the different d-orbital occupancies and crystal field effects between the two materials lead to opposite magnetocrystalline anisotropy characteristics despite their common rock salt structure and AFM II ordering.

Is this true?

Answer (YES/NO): NO